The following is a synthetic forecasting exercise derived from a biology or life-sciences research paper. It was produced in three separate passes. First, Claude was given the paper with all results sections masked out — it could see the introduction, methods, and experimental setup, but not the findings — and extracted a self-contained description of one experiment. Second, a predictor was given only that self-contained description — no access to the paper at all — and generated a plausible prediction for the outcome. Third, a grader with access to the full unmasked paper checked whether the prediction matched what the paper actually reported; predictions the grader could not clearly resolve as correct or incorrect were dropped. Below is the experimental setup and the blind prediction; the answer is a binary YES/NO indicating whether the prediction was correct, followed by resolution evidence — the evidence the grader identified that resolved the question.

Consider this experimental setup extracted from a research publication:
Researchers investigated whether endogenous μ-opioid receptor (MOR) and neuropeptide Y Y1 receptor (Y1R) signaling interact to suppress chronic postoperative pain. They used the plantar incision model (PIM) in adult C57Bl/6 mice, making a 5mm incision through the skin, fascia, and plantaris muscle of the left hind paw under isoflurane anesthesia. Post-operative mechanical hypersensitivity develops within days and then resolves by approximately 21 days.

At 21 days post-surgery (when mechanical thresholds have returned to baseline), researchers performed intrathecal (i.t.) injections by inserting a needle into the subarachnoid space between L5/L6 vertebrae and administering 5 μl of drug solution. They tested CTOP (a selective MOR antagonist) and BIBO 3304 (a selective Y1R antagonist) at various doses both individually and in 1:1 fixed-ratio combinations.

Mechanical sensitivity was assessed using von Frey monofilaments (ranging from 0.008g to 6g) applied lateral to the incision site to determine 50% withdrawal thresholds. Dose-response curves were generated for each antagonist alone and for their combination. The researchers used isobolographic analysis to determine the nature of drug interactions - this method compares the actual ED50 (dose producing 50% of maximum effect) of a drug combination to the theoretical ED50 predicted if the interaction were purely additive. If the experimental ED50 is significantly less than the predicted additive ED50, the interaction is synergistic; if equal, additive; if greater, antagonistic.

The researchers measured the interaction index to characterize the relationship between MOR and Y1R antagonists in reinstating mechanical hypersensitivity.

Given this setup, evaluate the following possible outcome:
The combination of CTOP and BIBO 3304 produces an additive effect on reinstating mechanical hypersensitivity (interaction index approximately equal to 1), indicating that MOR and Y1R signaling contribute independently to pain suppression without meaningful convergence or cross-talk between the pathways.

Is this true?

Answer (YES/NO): NO